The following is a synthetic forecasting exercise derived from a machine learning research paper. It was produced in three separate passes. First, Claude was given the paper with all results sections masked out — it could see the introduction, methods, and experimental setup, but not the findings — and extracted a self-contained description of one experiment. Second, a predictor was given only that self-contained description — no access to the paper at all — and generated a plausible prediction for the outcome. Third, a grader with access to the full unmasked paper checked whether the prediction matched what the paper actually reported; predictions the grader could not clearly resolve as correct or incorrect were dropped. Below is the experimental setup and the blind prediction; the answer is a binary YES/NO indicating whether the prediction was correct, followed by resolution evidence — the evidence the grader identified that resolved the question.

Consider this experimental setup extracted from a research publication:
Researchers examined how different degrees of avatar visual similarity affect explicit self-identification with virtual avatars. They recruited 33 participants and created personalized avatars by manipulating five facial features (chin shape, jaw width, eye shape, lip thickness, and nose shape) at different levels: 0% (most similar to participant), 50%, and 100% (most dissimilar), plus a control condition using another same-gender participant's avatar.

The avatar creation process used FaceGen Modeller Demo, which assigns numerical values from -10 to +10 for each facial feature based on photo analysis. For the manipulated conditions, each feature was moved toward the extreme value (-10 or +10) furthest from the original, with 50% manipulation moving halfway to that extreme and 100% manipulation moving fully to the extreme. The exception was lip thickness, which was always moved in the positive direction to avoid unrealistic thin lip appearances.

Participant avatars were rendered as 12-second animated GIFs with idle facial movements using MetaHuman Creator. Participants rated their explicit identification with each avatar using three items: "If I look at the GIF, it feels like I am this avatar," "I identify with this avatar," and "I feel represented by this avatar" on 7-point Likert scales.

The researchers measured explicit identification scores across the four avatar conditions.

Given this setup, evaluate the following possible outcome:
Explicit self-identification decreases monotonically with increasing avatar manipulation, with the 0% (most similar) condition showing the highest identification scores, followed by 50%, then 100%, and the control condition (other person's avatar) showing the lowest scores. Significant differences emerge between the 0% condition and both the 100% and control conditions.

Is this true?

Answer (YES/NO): YES